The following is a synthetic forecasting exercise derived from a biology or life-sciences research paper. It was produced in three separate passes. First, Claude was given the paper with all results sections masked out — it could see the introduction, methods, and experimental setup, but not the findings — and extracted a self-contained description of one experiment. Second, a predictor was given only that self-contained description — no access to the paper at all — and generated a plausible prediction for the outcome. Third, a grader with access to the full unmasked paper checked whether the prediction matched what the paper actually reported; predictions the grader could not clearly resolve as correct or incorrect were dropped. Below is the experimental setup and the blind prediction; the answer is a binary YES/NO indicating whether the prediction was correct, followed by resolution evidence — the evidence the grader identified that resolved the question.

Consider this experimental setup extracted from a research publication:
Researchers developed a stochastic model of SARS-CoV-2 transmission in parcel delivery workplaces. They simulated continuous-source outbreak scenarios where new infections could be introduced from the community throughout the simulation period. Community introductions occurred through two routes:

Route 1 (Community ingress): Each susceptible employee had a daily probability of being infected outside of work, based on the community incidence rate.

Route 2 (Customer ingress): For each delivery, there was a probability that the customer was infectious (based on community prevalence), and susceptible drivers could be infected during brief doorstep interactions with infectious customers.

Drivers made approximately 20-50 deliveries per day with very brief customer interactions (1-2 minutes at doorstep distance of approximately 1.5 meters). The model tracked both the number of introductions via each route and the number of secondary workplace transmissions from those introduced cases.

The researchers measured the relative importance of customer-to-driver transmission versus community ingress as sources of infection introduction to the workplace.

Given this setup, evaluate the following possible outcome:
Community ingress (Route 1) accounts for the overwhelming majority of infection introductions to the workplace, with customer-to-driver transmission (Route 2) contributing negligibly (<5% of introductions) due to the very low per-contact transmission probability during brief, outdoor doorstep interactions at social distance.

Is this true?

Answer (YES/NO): NO